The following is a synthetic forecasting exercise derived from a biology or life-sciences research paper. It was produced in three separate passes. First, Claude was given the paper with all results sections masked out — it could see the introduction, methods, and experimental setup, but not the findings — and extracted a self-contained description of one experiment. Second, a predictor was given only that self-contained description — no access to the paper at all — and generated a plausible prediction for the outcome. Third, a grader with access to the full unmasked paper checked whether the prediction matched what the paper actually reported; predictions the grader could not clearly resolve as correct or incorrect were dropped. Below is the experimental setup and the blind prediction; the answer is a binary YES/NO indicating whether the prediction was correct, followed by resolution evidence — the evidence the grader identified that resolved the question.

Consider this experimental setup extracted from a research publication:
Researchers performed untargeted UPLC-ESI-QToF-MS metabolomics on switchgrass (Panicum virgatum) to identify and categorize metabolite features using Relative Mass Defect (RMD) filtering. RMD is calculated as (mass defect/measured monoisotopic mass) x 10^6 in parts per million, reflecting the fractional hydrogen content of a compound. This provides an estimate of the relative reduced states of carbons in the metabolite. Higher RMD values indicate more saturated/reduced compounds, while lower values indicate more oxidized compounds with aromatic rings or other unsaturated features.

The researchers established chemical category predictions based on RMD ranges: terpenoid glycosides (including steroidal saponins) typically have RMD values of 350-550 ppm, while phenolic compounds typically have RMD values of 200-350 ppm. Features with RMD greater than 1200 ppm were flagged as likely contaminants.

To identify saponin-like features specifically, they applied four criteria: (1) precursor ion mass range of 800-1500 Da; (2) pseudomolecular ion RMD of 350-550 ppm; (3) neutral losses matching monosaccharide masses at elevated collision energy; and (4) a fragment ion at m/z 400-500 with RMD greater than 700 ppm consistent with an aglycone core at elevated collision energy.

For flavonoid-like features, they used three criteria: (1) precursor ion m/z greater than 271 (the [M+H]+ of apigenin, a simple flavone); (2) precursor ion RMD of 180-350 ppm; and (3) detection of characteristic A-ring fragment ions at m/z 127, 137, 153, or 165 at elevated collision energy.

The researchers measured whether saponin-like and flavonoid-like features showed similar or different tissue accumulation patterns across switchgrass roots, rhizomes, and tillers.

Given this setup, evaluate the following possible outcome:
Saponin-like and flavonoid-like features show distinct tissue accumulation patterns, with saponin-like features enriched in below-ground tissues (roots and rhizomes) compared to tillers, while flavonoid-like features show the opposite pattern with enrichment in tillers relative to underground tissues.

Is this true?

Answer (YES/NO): NO